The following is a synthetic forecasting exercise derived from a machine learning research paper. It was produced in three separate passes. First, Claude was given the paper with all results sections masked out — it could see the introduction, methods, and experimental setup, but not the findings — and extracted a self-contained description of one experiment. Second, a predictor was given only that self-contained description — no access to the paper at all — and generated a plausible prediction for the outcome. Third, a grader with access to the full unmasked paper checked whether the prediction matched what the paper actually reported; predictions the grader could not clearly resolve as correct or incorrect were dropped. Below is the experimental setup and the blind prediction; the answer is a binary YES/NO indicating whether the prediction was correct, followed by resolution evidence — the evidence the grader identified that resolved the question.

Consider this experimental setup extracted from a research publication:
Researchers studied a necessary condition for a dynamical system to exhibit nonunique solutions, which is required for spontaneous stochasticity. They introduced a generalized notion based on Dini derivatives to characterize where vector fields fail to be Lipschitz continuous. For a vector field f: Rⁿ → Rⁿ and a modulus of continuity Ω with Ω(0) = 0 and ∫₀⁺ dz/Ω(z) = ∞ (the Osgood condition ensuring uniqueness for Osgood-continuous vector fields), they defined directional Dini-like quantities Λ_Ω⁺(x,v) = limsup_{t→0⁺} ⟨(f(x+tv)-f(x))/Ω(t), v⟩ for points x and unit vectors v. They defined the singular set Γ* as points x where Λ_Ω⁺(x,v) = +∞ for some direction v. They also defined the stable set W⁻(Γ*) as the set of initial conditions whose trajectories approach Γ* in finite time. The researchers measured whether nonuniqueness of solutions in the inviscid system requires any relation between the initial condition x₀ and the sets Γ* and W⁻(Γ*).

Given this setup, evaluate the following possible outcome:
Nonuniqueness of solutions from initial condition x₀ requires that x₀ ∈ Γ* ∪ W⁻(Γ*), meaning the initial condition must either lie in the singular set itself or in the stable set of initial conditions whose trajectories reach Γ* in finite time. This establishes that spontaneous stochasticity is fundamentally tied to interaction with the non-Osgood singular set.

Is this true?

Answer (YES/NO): YES